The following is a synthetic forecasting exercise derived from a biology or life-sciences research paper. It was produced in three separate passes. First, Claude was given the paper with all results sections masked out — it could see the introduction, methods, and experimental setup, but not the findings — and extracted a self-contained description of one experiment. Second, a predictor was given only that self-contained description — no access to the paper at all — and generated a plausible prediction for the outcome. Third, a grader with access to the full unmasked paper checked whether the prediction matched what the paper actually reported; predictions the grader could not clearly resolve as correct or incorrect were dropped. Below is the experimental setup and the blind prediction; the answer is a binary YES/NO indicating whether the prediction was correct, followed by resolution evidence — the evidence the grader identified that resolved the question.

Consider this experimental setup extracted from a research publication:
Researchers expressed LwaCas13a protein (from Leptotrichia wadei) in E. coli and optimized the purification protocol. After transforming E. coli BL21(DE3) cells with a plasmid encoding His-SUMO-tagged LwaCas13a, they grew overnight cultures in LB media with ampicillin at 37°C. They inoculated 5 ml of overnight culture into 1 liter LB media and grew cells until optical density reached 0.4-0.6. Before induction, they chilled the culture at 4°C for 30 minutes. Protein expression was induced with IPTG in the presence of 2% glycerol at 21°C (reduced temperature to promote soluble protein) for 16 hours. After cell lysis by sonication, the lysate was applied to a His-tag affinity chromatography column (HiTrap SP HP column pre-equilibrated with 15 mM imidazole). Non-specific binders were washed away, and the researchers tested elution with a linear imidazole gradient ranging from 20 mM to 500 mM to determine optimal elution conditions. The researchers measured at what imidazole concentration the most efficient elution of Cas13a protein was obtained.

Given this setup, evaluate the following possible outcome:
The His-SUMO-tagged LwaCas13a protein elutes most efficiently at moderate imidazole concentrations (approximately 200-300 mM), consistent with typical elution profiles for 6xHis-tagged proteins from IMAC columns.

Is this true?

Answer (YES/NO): NO